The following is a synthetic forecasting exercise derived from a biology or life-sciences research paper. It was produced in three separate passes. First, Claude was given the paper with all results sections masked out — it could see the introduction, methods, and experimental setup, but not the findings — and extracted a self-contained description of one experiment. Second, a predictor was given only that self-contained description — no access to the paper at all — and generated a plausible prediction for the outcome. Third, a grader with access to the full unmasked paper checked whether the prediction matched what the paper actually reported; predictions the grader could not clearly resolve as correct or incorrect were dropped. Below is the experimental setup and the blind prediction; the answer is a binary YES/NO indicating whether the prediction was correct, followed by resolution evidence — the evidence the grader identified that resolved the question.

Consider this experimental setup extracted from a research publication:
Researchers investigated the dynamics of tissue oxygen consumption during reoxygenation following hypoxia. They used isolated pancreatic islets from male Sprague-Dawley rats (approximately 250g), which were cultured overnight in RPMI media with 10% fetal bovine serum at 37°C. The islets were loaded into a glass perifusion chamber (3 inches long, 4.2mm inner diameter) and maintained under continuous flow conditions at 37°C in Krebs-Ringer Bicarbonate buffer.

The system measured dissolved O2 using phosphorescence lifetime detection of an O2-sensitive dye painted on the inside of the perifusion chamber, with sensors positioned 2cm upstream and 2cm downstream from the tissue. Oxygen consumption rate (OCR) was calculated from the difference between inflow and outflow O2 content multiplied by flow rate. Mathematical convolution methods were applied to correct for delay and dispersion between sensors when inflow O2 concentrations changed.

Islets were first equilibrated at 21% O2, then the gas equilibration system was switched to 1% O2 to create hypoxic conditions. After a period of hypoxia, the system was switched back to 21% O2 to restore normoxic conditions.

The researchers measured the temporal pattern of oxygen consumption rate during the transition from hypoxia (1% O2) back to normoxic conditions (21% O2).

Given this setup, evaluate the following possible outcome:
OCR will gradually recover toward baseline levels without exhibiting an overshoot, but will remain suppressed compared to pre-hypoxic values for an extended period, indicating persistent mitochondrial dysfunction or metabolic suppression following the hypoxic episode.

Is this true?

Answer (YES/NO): NO